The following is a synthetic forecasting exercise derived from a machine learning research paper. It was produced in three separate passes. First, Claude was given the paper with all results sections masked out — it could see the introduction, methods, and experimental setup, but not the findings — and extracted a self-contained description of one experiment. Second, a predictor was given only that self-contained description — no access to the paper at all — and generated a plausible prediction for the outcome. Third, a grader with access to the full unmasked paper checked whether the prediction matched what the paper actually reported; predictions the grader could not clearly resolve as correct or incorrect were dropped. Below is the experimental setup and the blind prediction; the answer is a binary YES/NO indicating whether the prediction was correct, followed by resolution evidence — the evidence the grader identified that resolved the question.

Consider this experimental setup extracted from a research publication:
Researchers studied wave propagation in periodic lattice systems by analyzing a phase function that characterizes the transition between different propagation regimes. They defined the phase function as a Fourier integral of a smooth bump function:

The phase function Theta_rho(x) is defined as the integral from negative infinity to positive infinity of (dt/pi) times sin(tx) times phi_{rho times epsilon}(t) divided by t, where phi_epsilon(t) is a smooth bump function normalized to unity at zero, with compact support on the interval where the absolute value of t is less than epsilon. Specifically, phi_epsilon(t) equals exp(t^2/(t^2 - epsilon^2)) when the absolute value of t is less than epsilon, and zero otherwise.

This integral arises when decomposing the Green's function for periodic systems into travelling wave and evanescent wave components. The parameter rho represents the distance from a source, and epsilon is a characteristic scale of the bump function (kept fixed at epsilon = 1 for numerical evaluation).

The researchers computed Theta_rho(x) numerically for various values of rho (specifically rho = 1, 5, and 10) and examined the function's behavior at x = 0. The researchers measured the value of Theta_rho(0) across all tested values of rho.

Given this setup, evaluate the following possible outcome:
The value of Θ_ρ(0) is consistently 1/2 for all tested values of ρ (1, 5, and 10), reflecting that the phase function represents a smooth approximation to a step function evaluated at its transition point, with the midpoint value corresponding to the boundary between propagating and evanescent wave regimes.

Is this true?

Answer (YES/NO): NO